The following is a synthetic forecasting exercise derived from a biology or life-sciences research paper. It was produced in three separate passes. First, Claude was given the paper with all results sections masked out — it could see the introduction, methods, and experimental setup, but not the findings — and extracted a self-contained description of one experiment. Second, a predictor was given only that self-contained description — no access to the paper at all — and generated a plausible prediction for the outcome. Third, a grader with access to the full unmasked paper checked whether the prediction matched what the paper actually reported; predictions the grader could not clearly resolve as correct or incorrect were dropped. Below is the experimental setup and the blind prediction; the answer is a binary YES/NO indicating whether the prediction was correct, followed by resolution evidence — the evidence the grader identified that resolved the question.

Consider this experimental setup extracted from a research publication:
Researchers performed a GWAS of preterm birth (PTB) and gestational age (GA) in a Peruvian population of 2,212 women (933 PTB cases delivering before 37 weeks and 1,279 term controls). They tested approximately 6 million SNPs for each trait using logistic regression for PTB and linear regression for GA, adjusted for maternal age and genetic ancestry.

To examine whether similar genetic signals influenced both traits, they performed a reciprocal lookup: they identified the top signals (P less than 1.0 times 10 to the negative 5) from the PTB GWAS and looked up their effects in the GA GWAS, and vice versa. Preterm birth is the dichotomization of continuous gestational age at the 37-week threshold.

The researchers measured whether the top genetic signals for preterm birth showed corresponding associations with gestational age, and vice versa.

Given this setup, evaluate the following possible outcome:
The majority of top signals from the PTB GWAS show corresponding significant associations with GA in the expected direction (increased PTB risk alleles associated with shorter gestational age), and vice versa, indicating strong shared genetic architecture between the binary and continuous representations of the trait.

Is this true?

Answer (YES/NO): NO